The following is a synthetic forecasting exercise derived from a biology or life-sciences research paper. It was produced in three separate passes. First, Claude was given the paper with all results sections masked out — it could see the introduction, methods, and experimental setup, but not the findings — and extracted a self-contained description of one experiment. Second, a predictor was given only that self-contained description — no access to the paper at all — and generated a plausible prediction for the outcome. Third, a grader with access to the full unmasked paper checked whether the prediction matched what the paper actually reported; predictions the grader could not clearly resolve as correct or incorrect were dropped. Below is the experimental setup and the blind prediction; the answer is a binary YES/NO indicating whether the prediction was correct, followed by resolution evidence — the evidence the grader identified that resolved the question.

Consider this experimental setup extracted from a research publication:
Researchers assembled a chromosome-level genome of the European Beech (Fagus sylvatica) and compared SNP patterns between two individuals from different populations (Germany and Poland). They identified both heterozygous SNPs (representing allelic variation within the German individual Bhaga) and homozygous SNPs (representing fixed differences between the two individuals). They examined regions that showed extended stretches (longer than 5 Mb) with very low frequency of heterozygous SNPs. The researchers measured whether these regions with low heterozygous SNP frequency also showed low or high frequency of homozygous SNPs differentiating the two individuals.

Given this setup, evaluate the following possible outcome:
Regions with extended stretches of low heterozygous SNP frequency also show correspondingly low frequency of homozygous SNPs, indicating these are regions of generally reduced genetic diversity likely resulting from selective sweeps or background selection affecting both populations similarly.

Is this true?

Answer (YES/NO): NO